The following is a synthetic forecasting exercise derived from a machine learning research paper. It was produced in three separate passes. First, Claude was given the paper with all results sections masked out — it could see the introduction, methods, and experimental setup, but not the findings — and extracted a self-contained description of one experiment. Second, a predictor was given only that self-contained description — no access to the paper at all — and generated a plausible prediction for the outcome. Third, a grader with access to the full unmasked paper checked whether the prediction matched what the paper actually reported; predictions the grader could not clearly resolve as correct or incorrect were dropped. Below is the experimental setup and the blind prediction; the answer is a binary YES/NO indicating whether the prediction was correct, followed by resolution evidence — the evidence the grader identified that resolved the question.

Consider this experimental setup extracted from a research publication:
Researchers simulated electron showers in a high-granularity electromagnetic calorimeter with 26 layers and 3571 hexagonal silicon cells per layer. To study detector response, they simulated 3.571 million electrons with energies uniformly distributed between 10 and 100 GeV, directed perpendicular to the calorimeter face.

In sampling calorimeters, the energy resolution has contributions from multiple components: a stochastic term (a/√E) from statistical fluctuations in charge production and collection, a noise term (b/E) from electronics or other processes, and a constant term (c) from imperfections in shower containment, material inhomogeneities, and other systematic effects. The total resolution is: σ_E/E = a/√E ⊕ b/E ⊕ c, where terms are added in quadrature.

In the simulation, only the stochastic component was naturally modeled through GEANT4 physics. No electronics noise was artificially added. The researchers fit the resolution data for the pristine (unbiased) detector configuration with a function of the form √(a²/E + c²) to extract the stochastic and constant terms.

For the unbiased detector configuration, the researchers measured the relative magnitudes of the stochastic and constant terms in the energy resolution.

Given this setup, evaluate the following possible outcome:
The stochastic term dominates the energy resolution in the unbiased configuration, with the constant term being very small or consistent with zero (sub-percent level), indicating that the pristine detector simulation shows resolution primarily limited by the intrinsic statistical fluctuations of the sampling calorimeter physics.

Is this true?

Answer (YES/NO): NO